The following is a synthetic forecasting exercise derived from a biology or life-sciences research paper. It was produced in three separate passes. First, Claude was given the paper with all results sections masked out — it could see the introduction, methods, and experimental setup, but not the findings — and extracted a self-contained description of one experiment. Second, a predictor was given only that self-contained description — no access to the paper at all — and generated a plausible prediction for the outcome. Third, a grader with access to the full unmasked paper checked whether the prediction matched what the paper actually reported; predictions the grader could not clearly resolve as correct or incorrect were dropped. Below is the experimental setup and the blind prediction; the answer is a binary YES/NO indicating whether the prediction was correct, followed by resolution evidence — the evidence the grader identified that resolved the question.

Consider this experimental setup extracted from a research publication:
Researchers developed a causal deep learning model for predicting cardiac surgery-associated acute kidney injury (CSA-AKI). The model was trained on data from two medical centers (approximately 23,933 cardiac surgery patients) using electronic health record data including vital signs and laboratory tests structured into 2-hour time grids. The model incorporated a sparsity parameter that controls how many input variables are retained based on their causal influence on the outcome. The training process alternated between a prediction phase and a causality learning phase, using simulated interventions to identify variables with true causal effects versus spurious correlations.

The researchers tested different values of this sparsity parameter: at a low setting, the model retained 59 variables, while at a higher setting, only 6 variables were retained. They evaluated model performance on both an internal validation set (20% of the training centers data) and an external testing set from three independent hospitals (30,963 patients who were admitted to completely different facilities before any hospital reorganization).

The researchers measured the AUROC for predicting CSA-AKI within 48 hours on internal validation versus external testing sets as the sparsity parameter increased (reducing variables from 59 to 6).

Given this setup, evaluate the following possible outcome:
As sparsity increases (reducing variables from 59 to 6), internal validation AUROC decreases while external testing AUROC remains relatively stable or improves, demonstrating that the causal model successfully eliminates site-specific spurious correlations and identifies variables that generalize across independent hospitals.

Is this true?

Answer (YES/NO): NO